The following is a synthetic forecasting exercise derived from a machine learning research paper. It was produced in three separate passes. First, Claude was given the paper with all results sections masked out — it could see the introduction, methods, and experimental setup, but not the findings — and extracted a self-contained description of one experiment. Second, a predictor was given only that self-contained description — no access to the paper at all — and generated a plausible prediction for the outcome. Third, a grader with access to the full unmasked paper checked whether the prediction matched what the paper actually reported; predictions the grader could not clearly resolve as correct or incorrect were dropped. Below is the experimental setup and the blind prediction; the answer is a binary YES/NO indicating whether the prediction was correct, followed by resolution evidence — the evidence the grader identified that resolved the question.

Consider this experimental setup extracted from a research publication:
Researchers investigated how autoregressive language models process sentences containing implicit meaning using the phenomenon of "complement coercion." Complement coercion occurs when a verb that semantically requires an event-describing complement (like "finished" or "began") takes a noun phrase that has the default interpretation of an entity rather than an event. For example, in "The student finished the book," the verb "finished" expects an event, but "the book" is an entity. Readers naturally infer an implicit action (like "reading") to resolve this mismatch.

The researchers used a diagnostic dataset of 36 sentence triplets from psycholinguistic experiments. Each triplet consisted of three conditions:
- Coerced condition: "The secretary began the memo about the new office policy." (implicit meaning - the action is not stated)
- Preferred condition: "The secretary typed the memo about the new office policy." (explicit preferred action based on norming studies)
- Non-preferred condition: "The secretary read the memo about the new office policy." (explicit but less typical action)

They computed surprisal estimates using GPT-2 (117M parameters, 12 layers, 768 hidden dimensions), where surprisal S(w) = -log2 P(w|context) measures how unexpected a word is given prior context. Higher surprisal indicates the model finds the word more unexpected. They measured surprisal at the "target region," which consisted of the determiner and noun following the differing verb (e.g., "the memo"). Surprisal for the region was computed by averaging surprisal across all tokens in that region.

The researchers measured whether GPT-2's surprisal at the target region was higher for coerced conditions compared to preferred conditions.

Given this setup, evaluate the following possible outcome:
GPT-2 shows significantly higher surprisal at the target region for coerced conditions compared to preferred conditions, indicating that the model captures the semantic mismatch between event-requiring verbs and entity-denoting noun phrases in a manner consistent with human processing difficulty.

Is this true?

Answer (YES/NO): YES